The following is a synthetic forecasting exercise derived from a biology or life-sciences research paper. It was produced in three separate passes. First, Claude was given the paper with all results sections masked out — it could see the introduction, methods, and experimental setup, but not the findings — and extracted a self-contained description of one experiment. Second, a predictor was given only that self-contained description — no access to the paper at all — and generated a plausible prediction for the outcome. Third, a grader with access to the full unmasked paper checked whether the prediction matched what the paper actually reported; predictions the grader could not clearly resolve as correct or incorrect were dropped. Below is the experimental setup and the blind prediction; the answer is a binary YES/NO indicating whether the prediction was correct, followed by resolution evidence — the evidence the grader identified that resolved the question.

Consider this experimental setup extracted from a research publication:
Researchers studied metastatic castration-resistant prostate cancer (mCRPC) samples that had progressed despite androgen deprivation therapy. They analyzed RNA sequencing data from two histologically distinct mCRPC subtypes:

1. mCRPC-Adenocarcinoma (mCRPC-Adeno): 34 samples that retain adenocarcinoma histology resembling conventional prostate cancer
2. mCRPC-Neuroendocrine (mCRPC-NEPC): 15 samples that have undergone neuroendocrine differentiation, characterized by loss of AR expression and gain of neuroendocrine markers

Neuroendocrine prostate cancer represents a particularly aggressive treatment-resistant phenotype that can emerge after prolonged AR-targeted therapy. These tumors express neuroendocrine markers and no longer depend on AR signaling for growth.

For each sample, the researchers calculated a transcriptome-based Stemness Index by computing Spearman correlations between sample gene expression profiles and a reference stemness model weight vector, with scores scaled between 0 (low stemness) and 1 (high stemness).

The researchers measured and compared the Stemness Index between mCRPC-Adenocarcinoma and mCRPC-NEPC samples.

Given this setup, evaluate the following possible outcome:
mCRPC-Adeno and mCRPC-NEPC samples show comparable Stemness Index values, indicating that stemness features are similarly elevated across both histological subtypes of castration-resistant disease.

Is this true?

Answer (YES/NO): NO